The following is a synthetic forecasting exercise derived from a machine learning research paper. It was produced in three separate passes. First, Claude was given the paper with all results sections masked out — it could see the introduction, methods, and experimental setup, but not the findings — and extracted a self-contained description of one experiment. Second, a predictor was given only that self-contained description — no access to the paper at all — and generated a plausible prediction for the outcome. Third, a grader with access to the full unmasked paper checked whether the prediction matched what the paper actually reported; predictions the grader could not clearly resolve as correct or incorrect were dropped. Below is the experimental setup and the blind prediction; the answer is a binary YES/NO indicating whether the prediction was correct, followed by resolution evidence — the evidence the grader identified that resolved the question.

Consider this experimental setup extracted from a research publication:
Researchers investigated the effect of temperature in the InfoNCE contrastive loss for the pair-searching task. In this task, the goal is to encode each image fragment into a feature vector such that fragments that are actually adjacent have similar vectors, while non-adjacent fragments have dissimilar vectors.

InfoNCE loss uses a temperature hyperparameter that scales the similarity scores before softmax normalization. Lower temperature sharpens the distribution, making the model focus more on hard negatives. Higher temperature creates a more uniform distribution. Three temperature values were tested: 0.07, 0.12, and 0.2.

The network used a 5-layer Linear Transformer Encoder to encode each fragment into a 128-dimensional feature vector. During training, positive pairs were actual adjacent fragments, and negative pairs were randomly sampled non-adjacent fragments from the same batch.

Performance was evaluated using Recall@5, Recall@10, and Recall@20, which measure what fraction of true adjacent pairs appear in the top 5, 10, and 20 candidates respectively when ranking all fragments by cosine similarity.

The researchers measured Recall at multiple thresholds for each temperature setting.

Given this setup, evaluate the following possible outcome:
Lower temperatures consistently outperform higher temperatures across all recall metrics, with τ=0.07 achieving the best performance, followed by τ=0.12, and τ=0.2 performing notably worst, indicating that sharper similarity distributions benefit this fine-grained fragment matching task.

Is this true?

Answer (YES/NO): NO